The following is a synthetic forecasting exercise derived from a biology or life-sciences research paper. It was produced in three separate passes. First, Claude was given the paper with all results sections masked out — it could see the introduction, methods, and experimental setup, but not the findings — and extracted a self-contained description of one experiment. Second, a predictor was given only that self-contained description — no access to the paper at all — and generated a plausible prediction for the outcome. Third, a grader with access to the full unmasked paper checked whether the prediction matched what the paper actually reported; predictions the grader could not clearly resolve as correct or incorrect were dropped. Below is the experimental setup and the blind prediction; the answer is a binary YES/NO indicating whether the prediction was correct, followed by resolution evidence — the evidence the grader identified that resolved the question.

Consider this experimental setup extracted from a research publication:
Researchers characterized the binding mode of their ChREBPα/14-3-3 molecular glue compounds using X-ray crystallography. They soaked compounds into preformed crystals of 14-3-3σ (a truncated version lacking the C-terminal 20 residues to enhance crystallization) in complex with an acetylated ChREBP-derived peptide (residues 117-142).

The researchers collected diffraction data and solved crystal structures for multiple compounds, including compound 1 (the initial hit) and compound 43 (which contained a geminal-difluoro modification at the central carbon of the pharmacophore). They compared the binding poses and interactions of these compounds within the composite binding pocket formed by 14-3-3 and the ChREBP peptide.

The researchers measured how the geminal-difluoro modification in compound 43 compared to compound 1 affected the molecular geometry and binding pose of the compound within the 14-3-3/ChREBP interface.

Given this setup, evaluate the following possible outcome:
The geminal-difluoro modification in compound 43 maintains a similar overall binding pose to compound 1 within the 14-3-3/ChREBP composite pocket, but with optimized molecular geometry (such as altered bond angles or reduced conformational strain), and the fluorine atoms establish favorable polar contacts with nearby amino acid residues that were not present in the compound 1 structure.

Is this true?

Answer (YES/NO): NO